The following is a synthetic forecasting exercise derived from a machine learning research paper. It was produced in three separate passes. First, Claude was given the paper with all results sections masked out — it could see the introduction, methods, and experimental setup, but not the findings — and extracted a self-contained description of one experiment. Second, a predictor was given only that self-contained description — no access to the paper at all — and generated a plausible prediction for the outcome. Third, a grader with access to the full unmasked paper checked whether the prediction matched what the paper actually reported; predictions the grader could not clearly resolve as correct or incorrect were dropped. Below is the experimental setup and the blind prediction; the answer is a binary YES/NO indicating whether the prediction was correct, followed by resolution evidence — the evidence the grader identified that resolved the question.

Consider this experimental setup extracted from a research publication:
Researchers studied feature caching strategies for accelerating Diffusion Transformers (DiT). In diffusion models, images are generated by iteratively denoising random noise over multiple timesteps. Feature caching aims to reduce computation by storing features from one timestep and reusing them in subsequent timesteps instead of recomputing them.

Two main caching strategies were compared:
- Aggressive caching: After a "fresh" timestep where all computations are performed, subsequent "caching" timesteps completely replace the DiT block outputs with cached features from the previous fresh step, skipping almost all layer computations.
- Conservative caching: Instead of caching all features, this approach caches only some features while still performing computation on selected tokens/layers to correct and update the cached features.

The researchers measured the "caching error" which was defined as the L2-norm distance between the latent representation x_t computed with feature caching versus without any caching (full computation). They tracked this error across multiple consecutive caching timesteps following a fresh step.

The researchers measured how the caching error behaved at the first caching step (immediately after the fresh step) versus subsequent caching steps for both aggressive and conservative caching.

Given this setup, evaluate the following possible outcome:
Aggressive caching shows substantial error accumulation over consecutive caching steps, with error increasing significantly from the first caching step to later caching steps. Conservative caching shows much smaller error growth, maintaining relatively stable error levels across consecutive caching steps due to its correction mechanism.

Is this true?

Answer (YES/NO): NO